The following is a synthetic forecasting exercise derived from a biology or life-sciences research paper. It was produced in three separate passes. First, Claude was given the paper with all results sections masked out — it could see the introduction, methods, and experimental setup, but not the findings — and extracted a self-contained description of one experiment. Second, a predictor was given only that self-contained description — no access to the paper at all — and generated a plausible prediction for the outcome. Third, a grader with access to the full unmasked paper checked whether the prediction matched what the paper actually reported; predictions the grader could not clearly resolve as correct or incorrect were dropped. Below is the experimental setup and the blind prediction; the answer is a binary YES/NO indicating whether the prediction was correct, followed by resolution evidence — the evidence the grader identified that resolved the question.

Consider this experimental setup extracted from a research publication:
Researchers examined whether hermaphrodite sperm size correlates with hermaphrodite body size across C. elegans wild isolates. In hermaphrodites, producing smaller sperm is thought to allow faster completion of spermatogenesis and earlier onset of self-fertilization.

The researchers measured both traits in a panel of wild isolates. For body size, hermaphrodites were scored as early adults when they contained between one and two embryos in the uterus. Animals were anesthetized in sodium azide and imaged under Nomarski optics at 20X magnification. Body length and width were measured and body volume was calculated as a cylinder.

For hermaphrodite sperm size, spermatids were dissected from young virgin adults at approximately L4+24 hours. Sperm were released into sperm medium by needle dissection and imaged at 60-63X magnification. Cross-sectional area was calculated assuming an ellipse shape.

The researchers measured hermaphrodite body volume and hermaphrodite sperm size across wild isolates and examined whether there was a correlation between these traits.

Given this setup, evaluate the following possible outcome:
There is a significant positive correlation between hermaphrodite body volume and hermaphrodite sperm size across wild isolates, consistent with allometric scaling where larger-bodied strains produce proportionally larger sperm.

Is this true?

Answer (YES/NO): NO